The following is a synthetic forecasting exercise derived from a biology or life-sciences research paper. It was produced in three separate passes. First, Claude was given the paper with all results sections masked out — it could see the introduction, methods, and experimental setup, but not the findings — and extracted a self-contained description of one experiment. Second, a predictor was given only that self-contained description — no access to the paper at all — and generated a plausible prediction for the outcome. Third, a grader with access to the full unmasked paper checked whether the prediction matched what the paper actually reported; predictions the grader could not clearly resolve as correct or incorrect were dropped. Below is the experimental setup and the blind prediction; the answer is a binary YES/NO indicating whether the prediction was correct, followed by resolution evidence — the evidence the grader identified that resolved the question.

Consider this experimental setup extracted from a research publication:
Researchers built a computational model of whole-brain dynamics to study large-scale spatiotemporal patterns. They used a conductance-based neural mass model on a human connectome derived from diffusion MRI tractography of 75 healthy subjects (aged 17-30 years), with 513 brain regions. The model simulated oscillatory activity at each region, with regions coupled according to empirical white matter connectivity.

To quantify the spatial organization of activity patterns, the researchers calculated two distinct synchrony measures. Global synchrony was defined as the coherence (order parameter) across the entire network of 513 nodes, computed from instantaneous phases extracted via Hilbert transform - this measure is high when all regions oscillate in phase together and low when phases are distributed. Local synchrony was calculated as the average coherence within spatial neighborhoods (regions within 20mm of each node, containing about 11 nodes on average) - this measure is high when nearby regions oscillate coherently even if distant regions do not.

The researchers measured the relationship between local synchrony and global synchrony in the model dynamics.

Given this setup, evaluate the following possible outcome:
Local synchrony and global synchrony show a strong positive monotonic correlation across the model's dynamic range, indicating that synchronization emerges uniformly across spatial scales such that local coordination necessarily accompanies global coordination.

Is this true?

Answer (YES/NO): NO